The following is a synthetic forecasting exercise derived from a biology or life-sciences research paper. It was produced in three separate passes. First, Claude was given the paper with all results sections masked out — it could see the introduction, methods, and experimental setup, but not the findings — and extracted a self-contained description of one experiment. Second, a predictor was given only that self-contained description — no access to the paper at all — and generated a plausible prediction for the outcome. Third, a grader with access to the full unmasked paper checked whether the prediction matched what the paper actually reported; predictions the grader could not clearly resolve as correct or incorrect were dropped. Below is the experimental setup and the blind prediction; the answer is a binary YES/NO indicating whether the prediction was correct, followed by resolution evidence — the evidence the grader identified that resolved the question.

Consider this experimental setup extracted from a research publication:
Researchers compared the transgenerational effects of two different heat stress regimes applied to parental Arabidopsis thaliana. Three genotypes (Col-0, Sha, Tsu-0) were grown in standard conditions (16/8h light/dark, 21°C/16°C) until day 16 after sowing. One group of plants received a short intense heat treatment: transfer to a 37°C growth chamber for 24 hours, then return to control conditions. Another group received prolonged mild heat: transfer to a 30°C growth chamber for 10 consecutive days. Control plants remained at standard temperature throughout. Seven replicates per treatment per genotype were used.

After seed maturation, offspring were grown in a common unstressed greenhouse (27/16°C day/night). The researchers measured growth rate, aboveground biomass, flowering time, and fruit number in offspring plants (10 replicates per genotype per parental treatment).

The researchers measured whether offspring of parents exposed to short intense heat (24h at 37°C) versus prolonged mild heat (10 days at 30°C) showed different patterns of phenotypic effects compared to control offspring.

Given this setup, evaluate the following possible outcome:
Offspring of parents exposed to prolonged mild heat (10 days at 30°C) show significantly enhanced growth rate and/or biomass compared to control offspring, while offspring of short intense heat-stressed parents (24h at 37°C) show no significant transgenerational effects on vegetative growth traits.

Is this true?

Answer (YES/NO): YES